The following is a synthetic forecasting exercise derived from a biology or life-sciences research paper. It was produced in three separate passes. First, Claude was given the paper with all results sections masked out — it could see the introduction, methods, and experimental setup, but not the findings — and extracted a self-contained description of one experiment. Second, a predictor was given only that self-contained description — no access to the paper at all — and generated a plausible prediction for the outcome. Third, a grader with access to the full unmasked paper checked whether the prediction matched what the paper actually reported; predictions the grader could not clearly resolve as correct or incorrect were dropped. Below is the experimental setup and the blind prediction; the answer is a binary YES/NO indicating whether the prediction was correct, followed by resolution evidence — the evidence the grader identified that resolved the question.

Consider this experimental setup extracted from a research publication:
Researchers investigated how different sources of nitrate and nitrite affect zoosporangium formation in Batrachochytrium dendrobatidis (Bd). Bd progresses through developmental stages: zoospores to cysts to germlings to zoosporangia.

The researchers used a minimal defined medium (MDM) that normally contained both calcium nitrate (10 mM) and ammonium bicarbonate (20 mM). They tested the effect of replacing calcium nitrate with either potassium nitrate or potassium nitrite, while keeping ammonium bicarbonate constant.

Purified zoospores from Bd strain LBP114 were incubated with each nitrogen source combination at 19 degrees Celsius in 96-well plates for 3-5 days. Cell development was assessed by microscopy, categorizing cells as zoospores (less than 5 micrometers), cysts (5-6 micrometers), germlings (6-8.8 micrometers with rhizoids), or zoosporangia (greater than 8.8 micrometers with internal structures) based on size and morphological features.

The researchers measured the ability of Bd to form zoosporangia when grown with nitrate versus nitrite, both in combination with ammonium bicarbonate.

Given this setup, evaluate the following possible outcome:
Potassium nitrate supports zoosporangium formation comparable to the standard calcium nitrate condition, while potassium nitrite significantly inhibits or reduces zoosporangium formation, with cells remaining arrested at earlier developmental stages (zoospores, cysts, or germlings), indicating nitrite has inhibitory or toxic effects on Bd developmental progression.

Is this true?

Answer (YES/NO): NO